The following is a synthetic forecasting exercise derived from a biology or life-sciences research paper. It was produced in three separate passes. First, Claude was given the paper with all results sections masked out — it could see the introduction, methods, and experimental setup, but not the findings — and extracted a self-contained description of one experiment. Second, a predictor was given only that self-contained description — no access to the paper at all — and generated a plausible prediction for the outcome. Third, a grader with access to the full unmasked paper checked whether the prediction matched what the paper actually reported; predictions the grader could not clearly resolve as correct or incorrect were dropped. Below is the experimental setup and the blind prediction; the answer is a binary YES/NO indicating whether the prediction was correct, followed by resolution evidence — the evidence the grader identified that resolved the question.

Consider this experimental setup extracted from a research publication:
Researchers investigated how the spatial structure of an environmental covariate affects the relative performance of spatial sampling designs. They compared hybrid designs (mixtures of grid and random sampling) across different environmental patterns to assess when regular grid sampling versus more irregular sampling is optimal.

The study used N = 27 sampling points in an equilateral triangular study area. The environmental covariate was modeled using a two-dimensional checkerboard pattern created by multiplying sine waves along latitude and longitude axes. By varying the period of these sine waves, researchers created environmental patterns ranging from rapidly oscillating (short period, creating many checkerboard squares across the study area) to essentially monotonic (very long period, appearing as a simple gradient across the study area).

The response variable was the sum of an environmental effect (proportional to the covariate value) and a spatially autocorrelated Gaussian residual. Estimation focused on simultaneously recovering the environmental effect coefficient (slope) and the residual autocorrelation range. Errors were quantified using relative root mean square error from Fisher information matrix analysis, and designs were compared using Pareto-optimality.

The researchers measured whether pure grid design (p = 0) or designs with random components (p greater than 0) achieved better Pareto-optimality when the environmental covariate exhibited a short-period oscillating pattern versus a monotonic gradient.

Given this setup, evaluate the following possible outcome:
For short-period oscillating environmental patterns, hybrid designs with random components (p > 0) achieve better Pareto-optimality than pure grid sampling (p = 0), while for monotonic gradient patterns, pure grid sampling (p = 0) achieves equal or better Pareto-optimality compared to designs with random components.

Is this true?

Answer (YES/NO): NO